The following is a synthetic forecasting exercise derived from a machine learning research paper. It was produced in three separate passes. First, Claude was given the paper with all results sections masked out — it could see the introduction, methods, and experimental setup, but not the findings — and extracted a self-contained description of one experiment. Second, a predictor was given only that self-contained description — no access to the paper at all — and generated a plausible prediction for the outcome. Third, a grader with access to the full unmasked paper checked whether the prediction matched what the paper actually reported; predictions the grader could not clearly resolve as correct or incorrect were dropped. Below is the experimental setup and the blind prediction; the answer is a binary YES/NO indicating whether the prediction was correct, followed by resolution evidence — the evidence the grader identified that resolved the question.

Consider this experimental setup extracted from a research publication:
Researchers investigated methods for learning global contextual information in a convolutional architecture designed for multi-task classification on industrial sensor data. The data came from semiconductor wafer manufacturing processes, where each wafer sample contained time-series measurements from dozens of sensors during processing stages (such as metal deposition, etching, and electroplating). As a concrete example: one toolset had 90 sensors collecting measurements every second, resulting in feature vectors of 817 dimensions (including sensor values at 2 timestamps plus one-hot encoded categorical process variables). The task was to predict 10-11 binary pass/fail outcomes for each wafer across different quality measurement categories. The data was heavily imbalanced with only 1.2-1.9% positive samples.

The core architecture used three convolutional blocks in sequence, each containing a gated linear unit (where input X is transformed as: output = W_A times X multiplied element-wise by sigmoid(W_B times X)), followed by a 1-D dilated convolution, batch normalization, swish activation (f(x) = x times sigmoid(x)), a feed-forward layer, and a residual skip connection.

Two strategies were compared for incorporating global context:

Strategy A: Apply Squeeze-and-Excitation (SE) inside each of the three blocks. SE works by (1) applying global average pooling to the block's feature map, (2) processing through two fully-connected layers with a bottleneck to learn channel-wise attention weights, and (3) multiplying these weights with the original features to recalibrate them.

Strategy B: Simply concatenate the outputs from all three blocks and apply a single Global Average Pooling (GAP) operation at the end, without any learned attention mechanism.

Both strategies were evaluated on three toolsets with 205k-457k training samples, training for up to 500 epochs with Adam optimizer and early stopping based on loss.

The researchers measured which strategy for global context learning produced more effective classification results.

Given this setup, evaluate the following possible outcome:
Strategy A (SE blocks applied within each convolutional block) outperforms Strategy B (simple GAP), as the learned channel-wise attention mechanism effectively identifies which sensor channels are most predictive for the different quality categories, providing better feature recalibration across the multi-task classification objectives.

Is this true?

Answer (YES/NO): NO